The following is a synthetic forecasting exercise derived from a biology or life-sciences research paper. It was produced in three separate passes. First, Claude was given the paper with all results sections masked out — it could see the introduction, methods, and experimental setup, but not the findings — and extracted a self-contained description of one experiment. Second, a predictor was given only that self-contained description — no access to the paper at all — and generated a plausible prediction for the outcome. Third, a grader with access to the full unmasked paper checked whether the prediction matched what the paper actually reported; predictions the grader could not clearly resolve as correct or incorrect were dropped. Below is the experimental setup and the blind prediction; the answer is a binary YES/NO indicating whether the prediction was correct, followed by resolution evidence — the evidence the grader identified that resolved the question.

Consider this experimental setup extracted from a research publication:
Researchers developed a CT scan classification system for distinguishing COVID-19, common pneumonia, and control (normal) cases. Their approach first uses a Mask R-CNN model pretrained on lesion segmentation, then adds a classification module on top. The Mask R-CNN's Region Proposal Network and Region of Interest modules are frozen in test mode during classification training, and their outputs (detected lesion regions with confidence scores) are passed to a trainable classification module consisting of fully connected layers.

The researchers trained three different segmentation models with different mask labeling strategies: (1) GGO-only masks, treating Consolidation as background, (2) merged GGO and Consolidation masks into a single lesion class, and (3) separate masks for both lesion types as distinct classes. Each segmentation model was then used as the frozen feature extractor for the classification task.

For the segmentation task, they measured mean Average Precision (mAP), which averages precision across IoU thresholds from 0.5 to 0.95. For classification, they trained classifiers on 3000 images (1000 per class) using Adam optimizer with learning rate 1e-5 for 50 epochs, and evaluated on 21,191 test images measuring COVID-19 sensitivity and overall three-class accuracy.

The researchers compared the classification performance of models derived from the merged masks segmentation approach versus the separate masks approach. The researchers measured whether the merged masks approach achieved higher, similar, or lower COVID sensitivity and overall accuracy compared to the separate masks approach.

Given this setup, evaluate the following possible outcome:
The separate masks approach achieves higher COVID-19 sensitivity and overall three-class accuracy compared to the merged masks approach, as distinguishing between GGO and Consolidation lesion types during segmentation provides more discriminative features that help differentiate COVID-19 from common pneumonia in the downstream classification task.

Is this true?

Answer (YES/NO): NO